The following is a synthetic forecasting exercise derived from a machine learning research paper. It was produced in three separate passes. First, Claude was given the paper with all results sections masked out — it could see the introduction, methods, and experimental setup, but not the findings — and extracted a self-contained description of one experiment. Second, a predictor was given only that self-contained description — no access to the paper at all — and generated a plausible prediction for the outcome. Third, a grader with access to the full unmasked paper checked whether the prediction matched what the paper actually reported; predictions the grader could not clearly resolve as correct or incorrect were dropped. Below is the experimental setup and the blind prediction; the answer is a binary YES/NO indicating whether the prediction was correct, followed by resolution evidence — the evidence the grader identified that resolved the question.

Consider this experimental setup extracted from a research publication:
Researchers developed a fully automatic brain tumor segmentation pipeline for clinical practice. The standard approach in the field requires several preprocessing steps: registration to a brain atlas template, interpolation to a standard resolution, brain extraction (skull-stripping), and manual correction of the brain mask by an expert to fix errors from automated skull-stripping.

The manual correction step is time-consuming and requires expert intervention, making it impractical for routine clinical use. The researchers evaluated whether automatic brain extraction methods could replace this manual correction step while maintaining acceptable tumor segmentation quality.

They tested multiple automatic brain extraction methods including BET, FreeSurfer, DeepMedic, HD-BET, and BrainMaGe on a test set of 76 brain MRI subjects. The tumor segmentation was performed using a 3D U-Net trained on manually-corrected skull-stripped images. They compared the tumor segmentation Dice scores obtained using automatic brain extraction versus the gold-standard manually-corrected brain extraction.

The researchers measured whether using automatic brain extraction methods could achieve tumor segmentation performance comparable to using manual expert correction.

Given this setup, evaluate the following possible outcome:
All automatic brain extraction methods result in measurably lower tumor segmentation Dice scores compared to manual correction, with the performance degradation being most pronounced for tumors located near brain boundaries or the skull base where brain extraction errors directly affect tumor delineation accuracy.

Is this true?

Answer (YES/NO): NO